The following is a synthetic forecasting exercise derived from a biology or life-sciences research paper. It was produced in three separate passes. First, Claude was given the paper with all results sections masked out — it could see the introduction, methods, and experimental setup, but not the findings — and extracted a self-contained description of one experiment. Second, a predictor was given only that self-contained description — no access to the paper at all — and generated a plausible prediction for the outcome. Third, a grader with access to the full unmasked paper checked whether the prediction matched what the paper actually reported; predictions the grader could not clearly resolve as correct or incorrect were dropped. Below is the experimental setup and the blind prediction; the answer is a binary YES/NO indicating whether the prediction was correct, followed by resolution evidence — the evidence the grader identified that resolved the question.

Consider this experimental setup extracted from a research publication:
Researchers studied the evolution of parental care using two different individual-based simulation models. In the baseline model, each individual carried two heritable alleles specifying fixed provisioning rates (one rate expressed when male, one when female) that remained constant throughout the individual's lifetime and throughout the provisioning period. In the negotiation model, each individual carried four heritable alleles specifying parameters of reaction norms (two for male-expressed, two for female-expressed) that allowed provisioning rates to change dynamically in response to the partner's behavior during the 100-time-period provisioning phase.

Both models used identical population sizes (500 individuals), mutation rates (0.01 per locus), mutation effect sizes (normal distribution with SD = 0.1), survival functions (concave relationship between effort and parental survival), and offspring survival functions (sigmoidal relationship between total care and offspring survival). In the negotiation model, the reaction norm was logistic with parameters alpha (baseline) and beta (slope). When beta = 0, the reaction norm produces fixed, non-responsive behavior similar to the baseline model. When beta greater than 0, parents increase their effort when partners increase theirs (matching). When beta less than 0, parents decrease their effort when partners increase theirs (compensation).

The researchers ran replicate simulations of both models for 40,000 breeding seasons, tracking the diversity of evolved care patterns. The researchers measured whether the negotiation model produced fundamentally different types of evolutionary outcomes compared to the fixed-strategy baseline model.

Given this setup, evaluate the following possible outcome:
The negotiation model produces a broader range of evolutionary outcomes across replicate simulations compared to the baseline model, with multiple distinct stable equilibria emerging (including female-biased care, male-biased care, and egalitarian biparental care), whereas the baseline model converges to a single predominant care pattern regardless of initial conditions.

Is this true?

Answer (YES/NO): YES